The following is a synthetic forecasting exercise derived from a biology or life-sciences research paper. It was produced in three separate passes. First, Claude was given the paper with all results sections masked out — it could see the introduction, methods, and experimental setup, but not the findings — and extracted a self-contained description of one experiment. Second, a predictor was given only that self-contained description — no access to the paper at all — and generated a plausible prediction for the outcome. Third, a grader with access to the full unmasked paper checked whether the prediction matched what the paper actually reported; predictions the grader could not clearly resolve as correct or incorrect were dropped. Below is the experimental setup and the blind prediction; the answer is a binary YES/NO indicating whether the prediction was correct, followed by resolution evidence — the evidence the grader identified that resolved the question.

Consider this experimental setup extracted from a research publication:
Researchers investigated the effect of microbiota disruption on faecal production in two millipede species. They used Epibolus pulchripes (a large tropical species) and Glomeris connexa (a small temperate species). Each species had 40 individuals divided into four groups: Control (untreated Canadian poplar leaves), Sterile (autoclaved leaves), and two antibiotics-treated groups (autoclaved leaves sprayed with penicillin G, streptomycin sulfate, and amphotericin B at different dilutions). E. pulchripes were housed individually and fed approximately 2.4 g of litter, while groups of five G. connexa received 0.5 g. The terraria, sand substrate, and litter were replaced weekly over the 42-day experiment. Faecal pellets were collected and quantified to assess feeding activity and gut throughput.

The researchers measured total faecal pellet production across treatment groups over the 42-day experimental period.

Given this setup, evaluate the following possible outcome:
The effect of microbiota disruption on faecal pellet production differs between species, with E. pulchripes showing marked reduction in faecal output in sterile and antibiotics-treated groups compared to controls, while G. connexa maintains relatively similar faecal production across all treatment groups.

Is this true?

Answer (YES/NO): NO